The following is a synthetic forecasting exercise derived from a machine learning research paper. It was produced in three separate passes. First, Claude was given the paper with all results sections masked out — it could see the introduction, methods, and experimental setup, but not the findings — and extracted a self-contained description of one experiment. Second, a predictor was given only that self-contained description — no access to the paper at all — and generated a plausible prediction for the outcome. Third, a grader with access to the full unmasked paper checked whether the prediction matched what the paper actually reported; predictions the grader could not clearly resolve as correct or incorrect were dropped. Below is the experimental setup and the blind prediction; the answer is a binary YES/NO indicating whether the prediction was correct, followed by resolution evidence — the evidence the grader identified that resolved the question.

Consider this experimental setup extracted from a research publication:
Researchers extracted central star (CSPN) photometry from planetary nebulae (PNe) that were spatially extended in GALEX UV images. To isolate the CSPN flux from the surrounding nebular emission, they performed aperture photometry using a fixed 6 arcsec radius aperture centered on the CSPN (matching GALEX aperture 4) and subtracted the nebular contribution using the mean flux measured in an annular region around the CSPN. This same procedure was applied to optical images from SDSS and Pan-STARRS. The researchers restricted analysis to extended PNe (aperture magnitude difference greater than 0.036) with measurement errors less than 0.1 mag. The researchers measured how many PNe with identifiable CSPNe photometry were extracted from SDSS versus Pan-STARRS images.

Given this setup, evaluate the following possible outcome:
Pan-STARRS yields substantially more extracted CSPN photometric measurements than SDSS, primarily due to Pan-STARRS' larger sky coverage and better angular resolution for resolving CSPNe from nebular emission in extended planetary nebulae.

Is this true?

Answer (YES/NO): YES